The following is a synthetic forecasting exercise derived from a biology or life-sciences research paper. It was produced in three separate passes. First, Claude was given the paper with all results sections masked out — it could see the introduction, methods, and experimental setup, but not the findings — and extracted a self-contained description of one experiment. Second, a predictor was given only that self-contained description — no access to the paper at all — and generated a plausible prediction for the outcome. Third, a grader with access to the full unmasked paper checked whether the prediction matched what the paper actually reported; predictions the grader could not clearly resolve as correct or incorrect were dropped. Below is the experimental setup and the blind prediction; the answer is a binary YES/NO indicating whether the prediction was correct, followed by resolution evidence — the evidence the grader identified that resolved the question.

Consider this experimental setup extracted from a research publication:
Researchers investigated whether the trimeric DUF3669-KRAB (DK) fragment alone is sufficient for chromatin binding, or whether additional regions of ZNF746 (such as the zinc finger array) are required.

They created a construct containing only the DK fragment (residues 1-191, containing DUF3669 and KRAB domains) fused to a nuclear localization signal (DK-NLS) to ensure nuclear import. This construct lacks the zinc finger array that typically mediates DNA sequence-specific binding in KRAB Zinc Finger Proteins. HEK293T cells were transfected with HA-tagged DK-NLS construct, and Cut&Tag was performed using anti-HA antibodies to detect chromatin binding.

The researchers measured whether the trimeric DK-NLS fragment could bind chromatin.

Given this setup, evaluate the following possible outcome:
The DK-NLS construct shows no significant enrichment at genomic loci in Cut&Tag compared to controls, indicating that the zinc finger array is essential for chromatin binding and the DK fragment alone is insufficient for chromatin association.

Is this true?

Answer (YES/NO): YES